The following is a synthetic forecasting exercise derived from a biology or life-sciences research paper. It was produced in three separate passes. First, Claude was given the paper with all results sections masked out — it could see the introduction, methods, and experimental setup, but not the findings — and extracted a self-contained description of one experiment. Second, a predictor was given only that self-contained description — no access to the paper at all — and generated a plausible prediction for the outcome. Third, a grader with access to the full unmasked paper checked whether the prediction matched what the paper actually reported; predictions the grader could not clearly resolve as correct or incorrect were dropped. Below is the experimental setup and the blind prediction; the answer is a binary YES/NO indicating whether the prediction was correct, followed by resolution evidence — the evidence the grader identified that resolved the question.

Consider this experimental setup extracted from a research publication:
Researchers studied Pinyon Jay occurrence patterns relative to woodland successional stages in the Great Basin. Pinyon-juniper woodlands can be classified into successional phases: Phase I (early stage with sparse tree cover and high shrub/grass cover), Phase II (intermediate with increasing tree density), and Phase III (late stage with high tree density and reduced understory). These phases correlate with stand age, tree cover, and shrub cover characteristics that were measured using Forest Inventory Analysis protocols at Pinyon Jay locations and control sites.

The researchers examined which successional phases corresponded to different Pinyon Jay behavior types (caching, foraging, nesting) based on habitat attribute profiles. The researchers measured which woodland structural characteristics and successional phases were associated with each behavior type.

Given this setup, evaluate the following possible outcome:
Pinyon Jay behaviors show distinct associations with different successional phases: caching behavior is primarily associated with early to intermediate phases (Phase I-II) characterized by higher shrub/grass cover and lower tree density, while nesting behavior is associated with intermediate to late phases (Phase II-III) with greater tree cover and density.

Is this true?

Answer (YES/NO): NO